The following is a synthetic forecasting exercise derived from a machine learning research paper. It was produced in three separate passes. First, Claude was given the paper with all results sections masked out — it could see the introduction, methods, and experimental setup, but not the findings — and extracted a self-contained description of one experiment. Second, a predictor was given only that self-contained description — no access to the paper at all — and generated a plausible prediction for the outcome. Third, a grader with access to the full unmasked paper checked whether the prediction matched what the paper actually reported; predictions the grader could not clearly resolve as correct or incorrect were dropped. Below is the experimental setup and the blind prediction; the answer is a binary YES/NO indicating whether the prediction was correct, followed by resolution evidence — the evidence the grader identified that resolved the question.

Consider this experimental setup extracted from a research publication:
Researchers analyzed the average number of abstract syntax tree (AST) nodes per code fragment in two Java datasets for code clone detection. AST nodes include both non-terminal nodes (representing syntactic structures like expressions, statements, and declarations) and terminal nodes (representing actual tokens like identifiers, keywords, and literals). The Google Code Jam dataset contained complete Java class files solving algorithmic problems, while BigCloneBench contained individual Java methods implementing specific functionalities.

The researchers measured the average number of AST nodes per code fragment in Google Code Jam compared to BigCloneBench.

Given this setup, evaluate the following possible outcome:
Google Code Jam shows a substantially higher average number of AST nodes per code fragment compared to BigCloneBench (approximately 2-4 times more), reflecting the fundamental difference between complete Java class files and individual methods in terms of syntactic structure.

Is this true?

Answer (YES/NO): NO